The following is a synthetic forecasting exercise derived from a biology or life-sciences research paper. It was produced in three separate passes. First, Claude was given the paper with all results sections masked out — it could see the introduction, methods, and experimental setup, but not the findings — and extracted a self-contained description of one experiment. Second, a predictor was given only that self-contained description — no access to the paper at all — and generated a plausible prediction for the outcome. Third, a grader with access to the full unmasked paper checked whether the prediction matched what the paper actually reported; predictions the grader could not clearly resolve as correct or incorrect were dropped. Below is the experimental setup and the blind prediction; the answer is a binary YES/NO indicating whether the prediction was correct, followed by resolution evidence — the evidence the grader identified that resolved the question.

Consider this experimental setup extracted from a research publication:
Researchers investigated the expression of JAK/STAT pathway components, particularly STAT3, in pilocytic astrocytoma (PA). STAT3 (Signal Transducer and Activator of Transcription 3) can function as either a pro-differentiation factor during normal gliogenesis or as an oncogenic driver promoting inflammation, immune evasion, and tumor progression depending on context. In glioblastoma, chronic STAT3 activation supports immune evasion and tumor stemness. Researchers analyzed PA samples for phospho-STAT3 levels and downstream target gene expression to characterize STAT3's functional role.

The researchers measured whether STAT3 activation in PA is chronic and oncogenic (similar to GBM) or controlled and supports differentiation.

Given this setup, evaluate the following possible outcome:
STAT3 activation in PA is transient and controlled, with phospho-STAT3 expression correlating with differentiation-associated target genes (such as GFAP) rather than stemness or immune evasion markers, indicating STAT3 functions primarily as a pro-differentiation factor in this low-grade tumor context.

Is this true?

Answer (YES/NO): YES